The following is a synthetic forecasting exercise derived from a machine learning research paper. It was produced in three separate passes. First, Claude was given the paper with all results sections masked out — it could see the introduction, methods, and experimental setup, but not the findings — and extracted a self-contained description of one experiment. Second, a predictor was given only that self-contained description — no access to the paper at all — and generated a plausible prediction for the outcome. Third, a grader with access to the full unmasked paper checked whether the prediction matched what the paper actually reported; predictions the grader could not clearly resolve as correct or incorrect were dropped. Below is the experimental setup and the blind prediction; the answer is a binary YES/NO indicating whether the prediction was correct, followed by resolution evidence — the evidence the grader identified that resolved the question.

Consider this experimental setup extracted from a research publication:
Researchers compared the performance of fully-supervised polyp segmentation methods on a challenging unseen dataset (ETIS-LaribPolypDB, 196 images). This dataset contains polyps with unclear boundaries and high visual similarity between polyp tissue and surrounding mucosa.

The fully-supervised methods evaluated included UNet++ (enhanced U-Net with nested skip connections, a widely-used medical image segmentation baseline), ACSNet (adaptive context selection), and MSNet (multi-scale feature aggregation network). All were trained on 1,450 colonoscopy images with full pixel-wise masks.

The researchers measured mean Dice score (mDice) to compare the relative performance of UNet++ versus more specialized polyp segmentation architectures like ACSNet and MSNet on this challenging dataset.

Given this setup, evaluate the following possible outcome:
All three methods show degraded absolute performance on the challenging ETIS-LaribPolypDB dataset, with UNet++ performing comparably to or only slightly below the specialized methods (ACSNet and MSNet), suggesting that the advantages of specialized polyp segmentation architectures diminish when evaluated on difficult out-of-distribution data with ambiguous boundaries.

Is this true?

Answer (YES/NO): NO